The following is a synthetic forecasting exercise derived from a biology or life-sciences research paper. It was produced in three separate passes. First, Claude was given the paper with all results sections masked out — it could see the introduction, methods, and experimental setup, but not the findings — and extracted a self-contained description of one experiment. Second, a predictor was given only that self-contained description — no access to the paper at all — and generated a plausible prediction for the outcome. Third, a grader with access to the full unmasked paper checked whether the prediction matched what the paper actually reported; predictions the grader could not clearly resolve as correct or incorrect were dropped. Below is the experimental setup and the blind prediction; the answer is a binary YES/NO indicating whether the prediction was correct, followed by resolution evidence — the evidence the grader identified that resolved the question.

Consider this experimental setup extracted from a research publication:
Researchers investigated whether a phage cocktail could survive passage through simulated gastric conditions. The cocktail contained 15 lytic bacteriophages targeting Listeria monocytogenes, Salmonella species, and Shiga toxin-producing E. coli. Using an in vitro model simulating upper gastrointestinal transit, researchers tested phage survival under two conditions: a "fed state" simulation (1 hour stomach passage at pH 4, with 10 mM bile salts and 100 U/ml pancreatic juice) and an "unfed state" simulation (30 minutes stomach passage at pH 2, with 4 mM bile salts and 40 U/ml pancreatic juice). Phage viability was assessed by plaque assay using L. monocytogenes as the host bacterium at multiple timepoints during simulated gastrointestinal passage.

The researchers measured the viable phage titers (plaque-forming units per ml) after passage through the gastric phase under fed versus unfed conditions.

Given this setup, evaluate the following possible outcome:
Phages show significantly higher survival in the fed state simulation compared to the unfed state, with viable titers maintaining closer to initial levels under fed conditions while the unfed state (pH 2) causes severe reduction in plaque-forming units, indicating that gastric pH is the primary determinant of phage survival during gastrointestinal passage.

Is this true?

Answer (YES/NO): YES